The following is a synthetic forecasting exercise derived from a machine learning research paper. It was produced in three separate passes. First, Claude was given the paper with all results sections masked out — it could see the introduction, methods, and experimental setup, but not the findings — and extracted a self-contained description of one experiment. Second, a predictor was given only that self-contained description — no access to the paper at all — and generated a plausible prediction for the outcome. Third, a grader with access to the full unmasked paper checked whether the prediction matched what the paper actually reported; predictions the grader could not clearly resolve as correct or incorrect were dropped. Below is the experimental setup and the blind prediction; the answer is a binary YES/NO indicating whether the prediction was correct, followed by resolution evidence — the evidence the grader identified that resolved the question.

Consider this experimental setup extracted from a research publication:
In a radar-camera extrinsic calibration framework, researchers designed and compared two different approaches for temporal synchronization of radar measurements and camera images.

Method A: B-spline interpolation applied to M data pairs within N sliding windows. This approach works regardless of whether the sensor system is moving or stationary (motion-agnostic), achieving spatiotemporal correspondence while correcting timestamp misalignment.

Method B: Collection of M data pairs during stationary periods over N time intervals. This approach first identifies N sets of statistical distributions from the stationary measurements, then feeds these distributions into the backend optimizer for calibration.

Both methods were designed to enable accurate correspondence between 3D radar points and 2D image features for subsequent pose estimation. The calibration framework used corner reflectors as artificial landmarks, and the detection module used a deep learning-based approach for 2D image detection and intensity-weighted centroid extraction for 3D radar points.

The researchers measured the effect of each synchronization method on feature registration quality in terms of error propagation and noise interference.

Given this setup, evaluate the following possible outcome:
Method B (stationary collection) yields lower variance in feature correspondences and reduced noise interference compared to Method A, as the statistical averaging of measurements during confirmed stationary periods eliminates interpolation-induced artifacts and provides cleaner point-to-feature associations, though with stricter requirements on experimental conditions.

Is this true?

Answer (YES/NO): YES